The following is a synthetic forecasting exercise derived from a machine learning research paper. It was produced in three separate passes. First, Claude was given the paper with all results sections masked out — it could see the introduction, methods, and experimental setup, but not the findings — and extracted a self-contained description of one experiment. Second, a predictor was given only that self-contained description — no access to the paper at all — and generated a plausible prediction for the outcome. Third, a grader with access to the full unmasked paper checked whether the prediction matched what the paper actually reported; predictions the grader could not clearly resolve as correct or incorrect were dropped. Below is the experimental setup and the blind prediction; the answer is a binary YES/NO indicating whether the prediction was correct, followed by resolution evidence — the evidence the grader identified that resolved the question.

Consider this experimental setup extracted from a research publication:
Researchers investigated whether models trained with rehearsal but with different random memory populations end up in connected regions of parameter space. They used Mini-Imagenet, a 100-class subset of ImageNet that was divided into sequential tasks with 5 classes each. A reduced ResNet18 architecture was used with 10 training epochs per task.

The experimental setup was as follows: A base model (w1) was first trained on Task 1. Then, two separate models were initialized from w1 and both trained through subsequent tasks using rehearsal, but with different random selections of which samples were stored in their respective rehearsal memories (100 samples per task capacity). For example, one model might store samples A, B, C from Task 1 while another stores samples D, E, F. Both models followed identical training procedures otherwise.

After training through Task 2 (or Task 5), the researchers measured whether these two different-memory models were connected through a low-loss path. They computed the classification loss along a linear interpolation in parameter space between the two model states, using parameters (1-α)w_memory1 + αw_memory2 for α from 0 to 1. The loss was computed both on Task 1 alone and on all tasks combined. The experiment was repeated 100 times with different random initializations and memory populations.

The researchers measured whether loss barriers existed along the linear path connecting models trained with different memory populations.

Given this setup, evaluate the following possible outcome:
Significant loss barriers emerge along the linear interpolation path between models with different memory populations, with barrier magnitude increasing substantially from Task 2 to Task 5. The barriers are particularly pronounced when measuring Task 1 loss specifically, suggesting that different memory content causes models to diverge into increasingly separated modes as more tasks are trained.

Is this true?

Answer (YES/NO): NO